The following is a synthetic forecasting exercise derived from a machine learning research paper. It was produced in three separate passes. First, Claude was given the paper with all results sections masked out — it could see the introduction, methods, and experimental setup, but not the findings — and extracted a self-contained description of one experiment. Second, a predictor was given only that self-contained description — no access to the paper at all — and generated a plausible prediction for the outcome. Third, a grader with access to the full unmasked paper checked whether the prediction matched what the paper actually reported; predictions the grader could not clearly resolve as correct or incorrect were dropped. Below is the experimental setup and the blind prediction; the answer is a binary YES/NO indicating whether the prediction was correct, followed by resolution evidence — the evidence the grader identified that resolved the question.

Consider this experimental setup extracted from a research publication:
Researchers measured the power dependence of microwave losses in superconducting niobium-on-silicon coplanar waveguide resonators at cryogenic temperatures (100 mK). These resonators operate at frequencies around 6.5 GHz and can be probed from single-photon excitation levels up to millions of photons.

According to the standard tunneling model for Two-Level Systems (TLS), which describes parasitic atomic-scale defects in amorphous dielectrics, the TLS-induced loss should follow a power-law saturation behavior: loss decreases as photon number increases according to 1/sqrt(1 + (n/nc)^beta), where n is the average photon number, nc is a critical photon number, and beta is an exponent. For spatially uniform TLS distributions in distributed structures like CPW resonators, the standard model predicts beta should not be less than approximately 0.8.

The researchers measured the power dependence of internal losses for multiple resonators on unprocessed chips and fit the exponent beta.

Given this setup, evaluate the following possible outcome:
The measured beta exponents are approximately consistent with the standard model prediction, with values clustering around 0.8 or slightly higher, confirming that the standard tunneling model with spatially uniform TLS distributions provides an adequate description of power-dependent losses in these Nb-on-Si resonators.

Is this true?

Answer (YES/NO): NO